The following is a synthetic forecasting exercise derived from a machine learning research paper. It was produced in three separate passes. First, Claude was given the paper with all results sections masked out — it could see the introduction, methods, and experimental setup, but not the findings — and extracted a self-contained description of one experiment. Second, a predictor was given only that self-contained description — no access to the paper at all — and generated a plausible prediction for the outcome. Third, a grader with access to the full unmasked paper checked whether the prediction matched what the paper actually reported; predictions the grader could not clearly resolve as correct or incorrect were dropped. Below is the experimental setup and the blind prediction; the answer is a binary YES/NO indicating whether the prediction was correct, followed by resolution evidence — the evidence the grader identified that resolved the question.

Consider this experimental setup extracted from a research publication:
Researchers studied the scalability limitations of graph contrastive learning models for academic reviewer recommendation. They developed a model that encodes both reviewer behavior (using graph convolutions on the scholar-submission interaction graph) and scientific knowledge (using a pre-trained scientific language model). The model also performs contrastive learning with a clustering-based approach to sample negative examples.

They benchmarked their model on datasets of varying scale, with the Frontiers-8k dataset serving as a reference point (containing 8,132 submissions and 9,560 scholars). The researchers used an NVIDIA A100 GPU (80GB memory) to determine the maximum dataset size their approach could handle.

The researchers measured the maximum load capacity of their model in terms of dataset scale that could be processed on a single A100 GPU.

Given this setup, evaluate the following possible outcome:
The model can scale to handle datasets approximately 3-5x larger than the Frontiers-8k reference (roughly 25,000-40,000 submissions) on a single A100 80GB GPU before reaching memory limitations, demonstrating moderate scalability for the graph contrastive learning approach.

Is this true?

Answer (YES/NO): NO